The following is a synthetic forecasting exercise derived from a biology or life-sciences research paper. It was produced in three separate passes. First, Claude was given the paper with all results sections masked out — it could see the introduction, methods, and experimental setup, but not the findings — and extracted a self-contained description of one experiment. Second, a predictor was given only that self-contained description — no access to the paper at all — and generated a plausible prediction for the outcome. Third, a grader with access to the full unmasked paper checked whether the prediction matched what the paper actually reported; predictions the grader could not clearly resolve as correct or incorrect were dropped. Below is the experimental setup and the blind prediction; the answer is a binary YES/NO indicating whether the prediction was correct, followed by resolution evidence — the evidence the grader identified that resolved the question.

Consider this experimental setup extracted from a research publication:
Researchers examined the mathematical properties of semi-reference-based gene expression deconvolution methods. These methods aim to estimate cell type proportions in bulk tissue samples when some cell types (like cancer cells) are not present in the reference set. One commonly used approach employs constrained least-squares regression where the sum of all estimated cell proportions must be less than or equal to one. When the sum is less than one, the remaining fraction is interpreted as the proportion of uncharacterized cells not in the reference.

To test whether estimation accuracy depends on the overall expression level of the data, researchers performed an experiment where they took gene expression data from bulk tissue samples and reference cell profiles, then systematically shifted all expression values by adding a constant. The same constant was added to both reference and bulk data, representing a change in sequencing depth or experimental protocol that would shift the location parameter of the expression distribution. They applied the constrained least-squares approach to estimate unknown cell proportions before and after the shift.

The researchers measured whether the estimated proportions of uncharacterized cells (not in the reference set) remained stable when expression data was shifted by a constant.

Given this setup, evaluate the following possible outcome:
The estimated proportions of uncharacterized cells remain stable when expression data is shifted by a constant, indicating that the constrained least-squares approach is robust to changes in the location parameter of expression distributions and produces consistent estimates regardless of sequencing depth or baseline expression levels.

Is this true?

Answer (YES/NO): NO